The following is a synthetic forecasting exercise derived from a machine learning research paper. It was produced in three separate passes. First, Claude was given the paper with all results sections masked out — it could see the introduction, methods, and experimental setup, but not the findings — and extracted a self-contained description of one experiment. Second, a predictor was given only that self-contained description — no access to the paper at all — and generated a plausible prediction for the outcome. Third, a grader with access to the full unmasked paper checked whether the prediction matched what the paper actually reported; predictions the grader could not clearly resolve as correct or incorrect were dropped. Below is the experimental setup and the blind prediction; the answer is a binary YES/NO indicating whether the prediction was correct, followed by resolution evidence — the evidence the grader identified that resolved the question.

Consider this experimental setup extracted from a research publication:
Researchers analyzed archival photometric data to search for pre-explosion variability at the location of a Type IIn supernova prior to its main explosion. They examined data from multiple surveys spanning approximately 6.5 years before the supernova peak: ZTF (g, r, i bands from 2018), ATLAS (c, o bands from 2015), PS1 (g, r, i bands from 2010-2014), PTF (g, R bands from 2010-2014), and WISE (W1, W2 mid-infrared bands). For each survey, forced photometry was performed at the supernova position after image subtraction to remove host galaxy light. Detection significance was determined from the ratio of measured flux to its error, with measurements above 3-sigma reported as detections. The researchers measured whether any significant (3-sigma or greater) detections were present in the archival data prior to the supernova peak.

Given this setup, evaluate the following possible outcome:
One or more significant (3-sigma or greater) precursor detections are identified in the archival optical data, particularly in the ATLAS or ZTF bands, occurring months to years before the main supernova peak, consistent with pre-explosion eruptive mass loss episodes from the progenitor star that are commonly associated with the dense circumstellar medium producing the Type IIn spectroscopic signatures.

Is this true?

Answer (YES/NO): YES